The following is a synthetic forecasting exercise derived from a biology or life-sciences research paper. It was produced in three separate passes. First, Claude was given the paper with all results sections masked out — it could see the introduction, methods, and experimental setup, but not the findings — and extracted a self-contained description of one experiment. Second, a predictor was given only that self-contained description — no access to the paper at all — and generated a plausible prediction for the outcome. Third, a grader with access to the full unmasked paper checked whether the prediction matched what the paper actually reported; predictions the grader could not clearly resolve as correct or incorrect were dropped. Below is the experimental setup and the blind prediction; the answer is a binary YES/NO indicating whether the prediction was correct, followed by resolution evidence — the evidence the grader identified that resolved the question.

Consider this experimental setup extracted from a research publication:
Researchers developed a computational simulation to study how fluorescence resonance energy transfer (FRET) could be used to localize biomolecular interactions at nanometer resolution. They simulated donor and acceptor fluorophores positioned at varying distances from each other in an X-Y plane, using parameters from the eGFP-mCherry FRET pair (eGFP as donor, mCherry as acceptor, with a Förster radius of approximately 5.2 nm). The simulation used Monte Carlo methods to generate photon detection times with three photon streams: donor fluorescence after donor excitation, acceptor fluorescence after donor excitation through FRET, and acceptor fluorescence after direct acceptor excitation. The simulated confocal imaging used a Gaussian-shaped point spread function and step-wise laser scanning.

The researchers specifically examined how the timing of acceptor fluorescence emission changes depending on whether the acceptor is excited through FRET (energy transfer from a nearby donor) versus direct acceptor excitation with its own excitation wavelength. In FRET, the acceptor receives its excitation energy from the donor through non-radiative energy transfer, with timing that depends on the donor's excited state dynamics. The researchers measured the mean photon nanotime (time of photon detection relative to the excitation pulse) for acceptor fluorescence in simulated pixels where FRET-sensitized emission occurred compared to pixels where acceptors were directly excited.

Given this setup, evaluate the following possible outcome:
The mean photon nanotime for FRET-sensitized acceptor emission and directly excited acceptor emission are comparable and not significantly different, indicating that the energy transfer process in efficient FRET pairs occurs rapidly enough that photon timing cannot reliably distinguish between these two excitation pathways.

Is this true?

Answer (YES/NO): NO